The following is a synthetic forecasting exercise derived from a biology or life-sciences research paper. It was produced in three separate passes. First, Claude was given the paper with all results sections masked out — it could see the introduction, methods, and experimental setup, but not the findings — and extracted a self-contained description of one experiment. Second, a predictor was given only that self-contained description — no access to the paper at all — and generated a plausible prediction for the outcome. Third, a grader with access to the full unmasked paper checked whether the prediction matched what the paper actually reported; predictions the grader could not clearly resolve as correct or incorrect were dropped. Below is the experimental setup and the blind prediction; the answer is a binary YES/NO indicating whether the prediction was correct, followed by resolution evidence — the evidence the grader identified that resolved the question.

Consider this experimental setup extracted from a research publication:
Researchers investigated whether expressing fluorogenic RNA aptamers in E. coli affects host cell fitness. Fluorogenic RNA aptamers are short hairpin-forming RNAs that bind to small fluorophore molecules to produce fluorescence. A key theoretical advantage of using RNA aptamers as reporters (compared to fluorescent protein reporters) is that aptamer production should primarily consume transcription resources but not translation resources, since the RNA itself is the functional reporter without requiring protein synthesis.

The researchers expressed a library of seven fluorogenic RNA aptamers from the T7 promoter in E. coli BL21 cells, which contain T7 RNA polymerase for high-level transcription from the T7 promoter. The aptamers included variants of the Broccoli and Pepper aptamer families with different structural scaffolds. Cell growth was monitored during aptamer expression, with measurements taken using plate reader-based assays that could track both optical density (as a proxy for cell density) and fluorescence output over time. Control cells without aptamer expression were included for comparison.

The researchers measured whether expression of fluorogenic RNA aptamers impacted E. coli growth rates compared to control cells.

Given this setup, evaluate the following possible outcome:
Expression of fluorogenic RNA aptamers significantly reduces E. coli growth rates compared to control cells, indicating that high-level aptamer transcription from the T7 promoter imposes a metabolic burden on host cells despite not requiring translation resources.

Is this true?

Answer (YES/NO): YES